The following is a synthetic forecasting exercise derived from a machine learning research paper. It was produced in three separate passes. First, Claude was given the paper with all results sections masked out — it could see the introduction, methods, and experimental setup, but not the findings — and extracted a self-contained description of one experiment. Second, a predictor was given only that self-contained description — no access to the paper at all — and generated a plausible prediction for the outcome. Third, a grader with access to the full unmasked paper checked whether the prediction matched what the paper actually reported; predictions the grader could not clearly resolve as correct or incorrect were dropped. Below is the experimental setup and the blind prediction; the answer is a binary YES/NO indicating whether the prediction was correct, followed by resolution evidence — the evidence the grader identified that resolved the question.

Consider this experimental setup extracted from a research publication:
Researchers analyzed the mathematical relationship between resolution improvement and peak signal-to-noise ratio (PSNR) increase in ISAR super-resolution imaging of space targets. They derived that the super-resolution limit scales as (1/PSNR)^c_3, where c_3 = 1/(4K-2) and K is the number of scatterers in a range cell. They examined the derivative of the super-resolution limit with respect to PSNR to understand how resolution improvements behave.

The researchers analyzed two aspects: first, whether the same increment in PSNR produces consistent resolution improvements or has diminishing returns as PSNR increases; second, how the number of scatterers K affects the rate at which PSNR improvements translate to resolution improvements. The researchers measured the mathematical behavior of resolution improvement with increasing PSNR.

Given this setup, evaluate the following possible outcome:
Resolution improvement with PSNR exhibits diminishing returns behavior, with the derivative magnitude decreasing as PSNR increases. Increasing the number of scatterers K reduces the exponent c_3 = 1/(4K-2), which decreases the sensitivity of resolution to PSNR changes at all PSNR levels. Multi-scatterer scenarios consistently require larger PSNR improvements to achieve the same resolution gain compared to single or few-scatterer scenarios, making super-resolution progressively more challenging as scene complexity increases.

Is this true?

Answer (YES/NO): YES